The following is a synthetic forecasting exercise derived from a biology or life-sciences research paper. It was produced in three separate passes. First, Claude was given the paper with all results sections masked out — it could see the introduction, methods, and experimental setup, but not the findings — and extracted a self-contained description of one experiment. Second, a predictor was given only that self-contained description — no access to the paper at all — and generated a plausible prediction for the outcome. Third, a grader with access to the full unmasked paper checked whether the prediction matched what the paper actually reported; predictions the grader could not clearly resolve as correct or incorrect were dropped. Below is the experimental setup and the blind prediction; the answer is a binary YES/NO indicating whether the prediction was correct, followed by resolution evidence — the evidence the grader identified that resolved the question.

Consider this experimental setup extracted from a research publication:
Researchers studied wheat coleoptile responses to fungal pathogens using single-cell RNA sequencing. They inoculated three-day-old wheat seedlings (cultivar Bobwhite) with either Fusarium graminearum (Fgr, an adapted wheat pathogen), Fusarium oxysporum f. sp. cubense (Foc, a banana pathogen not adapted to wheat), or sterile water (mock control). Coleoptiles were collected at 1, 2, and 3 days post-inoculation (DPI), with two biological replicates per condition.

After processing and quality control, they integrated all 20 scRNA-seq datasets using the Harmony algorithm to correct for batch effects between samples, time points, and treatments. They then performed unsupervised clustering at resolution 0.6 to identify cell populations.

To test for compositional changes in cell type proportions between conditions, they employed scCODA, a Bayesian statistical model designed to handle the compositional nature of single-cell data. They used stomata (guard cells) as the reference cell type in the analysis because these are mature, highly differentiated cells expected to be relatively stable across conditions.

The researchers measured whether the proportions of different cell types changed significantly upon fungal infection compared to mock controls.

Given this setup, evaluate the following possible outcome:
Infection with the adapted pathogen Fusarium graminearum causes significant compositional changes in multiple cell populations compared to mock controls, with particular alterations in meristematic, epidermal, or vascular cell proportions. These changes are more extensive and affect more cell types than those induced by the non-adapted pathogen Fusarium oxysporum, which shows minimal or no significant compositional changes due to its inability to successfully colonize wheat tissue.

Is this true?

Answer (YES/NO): NO